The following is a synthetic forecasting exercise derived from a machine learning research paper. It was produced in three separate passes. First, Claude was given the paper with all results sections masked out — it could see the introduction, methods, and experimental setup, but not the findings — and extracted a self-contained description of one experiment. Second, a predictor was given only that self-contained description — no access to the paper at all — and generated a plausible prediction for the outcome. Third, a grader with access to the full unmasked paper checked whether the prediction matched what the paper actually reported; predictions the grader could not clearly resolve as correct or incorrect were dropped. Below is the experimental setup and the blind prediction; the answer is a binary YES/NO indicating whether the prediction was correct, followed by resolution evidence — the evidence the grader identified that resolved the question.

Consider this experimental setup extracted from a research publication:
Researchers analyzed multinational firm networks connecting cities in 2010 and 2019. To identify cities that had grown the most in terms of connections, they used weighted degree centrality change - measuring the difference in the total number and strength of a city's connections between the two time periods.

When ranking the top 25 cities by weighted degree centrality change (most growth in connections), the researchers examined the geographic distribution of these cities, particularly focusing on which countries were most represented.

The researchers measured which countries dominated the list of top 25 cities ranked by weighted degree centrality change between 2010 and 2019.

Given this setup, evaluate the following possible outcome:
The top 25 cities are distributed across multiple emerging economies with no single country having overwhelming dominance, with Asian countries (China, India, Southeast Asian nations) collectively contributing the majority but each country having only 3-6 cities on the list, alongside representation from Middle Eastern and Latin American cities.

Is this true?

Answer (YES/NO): NO